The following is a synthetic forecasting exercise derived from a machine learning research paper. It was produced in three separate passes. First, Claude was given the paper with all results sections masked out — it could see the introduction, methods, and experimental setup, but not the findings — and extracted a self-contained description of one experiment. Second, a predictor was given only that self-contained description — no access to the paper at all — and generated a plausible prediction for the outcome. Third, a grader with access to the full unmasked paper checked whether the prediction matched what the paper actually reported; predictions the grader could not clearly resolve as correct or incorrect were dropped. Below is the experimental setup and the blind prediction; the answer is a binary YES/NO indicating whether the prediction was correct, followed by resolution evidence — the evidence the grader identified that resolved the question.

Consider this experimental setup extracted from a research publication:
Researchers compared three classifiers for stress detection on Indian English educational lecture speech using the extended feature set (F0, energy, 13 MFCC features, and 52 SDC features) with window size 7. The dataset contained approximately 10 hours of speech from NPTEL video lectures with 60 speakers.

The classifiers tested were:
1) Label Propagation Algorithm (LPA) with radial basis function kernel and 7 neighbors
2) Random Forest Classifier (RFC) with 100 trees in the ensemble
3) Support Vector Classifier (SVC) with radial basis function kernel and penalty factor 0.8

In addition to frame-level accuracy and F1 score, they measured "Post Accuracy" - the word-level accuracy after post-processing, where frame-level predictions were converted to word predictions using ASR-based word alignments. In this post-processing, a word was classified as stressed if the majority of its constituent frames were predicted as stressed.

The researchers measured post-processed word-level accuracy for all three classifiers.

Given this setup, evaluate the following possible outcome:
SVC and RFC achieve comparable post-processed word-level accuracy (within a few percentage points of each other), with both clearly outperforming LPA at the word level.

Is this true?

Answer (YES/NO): NO